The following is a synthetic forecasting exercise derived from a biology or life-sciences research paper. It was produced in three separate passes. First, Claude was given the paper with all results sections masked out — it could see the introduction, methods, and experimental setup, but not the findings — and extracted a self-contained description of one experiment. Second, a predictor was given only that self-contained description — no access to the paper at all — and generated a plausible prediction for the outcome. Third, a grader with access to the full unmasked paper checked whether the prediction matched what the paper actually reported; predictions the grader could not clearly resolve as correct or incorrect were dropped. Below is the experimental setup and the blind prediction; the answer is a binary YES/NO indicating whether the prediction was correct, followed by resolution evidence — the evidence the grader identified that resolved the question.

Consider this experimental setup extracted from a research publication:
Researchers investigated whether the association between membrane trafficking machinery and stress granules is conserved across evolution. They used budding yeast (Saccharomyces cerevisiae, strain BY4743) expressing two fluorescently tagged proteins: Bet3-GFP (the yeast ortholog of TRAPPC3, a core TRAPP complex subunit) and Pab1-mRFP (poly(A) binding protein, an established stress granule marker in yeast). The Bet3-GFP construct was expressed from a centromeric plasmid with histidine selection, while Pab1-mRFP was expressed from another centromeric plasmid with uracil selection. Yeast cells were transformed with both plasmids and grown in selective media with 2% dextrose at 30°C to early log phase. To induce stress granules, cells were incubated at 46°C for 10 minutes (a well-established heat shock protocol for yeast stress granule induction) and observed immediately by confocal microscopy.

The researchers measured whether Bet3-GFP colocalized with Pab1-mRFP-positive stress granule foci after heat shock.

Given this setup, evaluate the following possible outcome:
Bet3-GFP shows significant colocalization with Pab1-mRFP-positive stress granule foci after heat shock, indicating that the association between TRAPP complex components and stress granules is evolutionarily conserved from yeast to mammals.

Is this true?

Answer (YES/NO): YES